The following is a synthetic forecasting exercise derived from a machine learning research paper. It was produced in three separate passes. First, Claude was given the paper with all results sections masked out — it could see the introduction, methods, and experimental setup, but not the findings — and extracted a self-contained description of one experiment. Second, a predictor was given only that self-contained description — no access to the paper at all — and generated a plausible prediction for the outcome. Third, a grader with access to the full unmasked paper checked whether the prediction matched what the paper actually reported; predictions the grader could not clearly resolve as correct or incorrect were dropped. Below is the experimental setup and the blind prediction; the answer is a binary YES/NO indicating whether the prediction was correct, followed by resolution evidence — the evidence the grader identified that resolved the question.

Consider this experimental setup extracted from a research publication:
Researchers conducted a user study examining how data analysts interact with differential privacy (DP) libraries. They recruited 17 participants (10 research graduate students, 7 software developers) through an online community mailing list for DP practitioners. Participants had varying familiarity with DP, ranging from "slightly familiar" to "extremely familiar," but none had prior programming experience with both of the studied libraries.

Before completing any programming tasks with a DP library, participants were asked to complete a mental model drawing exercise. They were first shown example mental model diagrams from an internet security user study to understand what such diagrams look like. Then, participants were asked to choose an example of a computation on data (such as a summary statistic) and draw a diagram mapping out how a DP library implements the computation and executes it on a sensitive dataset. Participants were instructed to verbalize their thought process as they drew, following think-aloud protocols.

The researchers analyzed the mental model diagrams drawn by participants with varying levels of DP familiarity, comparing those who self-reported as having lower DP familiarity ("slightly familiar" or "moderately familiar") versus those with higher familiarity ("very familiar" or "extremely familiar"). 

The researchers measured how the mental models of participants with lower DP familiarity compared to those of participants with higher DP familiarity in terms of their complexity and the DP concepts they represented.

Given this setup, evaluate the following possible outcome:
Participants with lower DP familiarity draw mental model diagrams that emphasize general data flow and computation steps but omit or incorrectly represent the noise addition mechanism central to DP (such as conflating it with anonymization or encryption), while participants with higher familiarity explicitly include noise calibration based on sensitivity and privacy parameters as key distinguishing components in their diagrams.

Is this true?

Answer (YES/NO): NO